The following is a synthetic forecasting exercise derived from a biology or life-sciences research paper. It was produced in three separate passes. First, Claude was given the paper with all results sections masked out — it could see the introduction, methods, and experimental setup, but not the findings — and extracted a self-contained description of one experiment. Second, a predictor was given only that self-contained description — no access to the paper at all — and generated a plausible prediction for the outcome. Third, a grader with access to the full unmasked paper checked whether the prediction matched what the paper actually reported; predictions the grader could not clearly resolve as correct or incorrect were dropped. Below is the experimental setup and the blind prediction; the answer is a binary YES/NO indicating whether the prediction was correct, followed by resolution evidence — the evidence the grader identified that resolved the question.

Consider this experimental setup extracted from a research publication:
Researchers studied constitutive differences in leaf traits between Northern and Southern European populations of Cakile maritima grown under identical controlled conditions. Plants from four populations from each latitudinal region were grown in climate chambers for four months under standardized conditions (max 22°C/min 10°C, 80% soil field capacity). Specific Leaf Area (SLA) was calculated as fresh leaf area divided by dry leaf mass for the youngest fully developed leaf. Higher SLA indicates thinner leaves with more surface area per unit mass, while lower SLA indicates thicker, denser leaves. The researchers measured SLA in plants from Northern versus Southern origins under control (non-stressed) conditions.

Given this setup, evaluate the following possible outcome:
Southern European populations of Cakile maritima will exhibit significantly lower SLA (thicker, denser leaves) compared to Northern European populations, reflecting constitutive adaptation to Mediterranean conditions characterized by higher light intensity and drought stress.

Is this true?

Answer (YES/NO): YES